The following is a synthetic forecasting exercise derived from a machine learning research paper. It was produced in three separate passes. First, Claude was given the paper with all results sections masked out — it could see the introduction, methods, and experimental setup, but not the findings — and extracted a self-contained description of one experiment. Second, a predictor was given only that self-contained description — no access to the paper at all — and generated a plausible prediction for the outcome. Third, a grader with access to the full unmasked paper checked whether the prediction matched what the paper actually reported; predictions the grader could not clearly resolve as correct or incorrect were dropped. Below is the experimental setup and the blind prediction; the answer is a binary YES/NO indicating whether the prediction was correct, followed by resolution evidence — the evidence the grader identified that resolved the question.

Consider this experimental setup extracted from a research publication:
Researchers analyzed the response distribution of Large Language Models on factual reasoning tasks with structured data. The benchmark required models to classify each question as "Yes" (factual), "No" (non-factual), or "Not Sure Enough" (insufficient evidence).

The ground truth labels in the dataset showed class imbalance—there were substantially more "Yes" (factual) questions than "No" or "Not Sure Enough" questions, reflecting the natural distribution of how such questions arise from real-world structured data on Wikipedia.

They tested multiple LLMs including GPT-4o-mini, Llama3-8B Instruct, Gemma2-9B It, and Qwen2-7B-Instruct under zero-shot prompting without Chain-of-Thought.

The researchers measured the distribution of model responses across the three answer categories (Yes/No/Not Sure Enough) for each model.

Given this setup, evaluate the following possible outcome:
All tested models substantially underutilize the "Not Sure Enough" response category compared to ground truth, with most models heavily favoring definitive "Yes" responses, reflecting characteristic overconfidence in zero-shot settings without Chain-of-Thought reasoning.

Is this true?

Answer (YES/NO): NO